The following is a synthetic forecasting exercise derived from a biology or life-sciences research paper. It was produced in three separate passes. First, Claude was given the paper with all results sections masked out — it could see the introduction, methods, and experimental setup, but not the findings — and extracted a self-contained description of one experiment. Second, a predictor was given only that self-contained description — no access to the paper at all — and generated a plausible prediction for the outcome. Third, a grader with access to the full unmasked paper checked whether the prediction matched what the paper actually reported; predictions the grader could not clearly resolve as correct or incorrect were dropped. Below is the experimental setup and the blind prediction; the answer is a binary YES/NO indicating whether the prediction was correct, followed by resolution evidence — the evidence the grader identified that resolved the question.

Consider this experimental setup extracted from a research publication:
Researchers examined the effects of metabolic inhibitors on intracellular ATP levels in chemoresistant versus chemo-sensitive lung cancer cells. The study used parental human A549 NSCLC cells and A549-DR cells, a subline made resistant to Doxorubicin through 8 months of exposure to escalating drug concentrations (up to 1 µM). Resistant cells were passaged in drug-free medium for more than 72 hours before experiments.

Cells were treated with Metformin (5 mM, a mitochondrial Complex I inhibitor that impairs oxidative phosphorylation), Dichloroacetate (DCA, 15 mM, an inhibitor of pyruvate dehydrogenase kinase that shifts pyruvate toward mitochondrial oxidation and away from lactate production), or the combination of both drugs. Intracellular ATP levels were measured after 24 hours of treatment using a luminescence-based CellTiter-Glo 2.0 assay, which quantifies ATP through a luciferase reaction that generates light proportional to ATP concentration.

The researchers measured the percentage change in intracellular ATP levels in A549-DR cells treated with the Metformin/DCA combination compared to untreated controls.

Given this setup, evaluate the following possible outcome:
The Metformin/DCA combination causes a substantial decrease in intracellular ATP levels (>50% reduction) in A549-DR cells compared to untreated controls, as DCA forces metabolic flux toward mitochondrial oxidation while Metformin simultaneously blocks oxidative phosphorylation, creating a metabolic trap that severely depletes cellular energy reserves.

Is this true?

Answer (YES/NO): YES